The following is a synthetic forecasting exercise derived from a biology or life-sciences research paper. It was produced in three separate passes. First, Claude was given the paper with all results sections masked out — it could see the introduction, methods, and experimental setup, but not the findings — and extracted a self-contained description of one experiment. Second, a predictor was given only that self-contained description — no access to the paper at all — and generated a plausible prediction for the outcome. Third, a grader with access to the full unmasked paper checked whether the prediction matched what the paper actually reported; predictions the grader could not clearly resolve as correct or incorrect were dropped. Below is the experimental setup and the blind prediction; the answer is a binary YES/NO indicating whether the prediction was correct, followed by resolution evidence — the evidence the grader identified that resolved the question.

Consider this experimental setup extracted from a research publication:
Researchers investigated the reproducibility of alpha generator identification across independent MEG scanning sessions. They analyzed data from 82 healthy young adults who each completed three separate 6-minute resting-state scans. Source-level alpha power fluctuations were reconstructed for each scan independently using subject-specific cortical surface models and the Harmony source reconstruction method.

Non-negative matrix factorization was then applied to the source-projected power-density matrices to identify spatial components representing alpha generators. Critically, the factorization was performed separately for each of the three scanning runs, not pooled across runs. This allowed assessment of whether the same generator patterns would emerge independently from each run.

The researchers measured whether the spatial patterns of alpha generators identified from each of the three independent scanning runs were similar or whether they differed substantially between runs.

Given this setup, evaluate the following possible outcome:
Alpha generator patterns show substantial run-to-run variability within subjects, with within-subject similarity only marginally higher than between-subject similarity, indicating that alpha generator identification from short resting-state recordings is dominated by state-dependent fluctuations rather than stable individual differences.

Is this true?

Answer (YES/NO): NO